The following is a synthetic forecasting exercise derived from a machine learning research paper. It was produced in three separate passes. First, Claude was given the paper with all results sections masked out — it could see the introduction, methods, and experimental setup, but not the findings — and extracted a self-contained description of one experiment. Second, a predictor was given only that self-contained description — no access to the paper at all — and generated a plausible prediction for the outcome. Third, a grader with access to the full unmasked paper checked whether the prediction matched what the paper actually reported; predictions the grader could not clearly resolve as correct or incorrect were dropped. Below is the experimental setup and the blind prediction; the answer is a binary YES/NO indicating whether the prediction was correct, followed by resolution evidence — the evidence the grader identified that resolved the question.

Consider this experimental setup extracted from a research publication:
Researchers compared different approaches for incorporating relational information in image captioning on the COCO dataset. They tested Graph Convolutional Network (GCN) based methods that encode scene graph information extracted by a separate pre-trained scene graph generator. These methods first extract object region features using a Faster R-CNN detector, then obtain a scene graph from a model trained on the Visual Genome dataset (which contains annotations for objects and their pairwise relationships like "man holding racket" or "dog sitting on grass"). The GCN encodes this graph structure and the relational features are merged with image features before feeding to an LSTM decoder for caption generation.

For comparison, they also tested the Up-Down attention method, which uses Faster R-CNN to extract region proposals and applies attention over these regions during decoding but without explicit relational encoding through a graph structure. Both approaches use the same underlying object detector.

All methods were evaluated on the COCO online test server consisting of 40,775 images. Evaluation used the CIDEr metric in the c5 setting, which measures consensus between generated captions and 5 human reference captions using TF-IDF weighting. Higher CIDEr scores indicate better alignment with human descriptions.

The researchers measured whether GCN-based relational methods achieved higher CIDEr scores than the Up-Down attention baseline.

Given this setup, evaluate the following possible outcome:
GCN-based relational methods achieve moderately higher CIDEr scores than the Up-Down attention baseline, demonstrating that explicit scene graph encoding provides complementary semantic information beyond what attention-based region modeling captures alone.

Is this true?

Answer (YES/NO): YES